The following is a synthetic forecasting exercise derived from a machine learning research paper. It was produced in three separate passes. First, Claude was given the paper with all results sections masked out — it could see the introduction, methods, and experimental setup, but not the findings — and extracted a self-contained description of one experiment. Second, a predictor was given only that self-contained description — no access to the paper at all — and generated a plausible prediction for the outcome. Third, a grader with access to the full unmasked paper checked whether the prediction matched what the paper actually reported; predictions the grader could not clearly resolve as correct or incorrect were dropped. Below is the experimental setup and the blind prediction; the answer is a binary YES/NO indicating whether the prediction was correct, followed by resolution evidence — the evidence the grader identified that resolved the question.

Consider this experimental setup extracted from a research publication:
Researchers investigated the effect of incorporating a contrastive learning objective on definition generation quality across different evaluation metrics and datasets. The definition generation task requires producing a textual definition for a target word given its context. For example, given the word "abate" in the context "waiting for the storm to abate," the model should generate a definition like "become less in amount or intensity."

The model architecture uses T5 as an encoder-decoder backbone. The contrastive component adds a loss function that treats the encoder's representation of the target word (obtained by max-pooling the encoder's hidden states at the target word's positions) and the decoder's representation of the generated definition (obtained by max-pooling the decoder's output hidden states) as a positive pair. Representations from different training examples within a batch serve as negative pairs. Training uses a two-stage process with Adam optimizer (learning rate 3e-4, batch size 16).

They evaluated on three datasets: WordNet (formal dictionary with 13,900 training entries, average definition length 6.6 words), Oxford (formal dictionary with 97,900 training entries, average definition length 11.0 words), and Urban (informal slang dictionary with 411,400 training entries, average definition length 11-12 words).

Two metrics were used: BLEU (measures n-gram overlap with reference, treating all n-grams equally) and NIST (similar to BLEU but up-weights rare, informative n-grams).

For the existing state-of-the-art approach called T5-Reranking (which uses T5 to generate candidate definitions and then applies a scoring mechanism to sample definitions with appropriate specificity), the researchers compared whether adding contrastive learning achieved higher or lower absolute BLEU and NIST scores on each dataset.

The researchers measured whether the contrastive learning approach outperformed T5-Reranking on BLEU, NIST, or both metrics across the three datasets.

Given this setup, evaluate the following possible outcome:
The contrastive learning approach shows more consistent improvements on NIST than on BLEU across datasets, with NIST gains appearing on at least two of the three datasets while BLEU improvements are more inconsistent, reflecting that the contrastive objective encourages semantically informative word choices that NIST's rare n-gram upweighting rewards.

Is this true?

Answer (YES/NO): YES